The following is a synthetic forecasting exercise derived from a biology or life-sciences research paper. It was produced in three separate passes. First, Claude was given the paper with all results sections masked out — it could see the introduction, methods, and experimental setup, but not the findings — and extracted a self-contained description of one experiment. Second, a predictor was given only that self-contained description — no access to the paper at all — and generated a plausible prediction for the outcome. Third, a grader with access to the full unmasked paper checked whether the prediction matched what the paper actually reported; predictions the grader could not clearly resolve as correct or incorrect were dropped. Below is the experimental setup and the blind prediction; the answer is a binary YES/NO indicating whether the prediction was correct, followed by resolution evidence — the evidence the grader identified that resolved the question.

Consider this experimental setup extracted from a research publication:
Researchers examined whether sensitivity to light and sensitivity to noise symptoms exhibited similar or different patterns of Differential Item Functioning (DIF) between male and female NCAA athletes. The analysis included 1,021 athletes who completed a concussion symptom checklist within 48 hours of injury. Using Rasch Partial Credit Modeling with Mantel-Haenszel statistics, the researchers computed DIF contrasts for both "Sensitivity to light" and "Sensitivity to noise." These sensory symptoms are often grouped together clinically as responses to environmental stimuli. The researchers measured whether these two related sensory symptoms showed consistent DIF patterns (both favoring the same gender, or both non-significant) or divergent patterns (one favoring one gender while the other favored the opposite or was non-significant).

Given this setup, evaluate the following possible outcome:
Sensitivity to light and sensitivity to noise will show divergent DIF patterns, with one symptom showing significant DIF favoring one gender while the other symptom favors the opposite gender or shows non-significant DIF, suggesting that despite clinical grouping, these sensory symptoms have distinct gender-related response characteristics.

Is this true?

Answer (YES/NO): NO